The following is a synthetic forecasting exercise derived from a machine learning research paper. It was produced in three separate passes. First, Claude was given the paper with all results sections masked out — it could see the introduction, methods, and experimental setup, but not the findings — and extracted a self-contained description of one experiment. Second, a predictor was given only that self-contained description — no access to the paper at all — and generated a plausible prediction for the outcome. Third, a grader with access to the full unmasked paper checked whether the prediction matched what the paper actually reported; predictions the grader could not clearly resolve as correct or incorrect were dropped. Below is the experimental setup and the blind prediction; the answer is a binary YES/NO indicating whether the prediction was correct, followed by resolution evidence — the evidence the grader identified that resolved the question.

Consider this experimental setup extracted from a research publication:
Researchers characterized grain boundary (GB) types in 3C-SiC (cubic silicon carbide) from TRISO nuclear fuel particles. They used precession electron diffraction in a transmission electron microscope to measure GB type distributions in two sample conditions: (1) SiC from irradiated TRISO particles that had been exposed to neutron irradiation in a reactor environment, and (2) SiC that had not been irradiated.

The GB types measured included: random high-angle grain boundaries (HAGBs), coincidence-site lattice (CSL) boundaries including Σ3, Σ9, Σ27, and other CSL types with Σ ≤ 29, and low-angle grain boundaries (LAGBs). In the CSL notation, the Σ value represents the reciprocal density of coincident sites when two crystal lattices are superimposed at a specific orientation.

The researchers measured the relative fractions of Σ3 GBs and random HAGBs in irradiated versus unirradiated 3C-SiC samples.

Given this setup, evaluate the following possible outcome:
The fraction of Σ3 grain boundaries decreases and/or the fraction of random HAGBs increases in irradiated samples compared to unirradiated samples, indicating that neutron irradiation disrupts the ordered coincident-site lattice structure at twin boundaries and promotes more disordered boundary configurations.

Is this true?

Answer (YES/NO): NO